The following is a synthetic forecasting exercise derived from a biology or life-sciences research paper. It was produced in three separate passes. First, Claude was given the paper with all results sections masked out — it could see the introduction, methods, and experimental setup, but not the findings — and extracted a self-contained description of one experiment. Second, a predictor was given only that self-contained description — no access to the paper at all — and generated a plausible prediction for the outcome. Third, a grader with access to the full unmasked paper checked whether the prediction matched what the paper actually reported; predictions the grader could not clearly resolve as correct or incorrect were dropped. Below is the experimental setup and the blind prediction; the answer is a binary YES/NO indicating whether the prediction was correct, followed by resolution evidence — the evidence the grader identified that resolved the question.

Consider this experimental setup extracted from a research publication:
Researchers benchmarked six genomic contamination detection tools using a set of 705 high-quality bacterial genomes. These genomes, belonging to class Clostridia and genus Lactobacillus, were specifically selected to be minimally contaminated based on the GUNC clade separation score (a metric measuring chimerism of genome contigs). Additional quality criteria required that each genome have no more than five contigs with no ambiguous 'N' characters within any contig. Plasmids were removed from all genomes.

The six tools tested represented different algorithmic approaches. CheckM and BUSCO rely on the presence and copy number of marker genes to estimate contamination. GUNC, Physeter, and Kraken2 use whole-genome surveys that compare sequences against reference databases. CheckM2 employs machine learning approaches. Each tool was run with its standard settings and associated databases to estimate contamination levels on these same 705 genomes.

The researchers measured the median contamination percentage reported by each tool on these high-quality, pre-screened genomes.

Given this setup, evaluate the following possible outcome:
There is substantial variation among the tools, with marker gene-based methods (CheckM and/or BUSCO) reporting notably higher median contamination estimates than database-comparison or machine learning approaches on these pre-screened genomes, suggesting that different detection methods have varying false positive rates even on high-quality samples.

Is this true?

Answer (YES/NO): NO